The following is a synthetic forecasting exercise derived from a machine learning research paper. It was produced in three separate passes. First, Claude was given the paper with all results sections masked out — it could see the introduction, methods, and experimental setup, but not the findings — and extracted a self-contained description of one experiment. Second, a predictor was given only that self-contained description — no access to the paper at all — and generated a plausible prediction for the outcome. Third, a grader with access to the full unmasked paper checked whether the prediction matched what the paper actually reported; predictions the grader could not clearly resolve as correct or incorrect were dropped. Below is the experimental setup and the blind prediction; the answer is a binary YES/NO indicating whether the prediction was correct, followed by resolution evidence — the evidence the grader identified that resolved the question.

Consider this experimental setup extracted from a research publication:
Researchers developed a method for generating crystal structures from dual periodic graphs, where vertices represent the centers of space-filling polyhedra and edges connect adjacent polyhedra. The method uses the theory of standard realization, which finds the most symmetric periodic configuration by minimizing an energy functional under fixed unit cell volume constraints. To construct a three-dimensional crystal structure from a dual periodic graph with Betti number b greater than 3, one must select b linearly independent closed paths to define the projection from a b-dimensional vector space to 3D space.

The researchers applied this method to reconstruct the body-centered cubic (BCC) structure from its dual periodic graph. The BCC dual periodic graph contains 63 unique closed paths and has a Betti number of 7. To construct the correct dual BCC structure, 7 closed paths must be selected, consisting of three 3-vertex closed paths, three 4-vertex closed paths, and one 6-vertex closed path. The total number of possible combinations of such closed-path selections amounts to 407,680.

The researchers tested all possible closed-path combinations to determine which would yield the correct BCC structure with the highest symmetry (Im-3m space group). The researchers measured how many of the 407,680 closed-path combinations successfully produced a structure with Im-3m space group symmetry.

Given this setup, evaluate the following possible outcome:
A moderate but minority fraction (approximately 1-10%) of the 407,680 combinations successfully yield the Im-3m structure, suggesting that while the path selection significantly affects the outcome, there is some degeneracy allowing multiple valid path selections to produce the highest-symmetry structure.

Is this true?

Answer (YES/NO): NO